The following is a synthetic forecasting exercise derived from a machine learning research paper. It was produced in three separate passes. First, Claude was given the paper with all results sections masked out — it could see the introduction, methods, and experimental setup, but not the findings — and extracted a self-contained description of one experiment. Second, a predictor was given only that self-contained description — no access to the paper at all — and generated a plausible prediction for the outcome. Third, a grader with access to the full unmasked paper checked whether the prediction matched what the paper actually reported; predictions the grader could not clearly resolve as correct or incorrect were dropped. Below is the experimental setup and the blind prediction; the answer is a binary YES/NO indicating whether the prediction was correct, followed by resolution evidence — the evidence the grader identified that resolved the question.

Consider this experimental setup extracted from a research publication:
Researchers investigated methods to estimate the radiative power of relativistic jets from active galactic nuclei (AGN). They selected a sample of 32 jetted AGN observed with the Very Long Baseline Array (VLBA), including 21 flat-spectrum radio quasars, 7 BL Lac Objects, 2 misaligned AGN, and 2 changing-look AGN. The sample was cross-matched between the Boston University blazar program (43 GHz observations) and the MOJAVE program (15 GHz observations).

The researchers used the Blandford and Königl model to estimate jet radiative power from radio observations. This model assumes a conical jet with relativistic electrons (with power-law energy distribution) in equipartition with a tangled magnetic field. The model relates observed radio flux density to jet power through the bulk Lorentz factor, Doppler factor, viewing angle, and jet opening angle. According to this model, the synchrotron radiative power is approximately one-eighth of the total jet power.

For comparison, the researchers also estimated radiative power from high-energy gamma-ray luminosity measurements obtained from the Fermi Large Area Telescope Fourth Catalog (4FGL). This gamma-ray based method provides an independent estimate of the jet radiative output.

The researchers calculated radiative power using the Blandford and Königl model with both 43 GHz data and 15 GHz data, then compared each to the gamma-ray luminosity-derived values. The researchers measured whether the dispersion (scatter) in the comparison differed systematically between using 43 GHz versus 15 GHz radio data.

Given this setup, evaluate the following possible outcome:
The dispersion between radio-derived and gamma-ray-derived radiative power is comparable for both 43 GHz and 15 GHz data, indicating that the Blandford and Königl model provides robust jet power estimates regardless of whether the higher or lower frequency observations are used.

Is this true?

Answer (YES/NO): NO